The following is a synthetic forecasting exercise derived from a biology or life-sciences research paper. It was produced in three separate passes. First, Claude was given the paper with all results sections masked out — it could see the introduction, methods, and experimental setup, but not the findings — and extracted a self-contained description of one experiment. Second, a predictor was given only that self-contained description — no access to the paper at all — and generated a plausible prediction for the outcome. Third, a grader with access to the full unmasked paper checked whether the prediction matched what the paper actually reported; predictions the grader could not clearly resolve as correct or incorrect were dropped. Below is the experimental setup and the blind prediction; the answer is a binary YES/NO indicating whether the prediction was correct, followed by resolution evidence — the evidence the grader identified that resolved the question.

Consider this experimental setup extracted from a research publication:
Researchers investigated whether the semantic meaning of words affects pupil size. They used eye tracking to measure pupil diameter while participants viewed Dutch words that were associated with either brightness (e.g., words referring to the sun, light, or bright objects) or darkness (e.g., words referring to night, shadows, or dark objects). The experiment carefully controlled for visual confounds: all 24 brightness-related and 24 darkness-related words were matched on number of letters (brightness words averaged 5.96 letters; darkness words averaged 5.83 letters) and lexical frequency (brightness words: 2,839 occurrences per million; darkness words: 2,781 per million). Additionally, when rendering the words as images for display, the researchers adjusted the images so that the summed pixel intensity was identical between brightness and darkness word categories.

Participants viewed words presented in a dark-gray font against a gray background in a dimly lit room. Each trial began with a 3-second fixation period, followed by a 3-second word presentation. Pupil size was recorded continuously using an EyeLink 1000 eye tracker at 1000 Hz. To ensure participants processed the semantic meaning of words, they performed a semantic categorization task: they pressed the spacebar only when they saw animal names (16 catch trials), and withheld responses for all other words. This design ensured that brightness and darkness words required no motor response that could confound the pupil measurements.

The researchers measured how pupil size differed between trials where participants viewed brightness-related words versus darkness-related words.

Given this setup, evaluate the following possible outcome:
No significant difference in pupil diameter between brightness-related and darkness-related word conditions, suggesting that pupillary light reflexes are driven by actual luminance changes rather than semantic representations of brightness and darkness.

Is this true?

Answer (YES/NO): NO